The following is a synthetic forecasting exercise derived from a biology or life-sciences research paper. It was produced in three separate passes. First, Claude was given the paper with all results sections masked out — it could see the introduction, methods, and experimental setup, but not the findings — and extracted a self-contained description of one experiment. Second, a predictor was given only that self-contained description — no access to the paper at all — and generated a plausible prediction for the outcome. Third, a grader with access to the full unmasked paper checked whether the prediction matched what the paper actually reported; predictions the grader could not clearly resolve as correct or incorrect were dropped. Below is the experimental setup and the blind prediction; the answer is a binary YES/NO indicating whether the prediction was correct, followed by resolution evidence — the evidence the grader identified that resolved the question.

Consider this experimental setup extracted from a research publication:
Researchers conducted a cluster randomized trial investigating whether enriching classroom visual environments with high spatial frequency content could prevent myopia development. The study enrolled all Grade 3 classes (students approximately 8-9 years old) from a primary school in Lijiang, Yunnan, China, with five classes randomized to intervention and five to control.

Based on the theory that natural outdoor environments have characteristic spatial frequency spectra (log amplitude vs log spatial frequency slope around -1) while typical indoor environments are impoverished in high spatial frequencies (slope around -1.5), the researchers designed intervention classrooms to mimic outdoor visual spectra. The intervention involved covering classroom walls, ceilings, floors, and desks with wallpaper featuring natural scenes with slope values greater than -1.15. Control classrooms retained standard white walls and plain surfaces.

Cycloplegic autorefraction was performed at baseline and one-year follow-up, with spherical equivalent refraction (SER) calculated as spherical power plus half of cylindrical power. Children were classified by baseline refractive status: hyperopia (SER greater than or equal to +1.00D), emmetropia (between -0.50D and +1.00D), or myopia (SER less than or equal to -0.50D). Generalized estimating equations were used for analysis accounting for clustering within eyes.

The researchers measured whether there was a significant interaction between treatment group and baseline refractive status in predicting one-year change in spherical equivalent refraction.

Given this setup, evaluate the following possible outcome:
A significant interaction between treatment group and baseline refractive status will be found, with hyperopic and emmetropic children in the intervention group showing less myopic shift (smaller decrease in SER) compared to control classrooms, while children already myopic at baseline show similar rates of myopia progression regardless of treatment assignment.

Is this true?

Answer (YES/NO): YES